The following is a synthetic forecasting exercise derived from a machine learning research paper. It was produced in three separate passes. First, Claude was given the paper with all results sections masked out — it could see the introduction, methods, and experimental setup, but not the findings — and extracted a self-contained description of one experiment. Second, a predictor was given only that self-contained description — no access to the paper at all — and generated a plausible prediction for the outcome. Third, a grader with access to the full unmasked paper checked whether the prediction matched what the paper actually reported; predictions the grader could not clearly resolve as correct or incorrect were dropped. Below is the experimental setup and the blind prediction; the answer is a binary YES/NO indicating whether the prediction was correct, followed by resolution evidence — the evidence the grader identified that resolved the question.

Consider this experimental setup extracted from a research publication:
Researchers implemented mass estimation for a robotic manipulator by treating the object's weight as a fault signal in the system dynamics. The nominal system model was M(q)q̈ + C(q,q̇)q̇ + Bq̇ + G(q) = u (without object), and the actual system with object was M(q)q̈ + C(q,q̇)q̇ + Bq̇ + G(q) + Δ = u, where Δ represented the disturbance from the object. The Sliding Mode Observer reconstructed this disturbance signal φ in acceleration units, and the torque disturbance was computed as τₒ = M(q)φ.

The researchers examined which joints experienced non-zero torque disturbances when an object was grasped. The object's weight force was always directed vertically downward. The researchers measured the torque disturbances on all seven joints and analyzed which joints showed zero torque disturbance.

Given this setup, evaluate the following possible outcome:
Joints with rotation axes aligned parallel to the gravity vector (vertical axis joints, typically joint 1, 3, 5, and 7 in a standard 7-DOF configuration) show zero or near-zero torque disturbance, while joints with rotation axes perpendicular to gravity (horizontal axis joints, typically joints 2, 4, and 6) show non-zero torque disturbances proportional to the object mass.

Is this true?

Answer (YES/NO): NO